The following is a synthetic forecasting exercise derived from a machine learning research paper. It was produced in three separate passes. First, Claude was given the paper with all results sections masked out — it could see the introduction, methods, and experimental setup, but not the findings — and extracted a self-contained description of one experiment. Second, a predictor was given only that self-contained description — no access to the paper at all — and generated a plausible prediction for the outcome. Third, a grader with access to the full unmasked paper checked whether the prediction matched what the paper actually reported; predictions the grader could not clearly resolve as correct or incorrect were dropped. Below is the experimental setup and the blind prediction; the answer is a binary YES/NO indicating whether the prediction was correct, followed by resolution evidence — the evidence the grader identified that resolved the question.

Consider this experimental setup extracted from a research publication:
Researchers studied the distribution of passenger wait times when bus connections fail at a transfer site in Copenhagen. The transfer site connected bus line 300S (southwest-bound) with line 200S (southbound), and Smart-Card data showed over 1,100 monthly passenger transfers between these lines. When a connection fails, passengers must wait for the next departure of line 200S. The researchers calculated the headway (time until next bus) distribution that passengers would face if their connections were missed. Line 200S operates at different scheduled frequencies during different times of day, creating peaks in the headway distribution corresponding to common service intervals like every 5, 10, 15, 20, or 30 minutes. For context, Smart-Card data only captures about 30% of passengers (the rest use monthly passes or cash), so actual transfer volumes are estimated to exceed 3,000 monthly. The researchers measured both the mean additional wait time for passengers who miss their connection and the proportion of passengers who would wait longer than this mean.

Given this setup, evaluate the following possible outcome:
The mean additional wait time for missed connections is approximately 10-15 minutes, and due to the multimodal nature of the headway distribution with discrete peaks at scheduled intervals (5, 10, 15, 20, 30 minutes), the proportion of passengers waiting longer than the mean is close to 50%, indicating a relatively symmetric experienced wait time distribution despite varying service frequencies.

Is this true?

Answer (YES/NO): NO